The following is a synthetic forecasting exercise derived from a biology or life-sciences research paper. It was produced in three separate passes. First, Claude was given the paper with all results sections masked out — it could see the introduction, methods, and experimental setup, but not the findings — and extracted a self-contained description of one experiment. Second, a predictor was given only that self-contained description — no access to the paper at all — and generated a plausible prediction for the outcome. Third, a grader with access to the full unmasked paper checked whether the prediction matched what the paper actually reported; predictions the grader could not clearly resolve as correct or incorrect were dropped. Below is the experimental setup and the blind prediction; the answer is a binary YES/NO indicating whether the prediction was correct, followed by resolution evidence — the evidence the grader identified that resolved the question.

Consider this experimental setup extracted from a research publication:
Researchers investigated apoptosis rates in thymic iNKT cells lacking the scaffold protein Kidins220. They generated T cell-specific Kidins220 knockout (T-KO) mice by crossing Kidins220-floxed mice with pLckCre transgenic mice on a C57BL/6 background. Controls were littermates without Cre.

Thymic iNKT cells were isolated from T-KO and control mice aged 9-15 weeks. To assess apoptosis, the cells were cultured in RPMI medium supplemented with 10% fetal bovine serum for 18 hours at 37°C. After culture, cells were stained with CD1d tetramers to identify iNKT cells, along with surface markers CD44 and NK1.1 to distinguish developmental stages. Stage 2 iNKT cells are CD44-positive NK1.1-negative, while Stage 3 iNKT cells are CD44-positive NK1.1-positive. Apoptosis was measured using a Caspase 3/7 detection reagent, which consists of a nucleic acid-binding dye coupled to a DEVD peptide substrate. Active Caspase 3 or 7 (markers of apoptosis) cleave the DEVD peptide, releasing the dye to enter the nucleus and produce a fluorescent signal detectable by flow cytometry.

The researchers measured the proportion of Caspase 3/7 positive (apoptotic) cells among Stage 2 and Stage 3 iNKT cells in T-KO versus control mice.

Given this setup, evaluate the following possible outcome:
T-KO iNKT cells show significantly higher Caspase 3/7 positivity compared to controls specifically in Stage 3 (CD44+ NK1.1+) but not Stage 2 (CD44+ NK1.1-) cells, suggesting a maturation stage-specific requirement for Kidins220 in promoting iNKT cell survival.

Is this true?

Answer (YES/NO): NO